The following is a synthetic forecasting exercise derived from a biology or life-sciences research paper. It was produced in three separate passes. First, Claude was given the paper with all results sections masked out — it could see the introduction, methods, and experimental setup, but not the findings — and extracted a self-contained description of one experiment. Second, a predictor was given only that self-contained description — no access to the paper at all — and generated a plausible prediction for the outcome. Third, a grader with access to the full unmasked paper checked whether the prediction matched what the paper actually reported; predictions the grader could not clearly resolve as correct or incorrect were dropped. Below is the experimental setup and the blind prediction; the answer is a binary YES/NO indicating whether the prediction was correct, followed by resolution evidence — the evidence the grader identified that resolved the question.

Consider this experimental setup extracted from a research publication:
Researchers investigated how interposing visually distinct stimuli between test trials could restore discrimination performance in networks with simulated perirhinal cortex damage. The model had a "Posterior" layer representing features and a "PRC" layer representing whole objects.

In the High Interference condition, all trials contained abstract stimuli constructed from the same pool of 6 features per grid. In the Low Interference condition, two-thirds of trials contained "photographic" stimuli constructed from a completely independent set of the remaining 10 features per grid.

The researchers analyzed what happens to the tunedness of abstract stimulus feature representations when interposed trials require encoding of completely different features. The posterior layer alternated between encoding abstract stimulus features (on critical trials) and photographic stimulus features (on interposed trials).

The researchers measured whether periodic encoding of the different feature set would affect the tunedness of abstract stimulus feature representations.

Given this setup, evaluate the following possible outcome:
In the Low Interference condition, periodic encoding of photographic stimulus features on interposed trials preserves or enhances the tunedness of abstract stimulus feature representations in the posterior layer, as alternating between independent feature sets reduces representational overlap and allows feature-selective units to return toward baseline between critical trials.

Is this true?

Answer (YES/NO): NO